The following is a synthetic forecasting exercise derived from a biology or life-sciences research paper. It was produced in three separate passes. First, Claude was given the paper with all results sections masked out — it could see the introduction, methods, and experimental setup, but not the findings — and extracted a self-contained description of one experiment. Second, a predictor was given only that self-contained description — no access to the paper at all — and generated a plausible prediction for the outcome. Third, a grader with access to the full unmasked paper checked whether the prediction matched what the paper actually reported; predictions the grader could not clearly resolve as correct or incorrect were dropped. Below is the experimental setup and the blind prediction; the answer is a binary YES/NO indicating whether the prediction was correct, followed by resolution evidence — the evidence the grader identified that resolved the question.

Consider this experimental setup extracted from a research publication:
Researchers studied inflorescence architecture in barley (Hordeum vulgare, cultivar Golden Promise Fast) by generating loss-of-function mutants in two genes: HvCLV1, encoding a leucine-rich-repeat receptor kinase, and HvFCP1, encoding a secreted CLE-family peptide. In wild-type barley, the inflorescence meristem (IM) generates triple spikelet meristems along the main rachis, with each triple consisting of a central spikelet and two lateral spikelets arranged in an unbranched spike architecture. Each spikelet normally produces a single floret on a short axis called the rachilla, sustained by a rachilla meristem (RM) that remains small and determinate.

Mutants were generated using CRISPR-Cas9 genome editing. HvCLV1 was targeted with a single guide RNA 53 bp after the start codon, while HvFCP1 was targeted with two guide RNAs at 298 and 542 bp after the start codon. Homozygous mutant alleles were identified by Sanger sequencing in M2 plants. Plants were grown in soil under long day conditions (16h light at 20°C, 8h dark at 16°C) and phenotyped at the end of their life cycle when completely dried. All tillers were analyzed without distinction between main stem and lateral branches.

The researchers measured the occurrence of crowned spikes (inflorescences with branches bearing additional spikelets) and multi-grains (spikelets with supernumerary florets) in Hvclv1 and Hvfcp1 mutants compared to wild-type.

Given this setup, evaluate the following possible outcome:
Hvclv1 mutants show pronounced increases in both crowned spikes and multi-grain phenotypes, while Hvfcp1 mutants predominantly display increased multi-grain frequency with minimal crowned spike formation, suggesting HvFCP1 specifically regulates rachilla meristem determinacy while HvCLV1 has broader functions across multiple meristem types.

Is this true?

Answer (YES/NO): YES